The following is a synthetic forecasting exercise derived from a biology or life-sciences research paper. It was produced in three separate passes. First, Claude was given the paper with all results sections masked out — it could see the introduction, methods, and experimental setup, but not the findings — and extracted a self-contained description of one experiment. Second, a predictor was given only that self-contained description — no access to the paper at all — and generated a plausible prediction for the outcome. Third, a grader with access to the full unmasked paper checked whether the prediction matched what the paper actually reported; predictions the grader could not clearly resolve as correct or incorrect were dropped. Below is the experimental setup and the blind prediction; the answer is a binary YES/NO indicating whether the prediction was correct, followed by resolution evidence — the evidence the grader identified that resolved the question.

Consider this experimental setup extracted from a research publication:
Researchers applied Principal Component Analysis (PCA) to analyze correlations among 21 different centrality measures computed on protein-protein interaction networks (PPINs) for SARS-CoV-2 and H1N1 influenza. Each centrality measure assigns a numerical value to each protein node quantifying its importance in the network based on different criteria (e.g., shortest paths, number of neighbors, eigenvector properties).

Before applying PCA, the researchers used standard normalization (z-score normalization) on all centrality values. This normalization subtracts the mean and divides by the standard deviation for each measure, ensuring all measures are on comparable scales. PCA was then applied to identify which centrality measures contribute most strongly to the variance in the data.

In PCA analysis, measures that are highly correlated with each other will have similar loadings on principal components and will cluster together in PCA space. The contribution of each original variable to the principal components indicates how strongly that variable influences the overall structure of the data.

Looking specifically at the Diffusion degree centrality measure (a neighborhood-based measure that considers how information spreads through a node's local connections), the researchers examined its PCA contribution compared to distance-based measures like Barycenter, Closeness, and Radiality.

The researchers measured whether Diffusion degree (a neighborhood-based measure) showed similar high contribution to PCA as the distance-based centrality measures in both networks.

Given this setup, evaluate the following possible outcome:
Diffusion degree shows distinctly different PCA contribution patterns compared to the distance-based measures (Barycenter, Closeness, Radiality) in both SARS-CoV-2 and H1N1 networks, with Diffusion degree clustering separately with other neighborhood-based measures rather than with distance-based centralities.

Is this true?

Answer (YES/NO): NO